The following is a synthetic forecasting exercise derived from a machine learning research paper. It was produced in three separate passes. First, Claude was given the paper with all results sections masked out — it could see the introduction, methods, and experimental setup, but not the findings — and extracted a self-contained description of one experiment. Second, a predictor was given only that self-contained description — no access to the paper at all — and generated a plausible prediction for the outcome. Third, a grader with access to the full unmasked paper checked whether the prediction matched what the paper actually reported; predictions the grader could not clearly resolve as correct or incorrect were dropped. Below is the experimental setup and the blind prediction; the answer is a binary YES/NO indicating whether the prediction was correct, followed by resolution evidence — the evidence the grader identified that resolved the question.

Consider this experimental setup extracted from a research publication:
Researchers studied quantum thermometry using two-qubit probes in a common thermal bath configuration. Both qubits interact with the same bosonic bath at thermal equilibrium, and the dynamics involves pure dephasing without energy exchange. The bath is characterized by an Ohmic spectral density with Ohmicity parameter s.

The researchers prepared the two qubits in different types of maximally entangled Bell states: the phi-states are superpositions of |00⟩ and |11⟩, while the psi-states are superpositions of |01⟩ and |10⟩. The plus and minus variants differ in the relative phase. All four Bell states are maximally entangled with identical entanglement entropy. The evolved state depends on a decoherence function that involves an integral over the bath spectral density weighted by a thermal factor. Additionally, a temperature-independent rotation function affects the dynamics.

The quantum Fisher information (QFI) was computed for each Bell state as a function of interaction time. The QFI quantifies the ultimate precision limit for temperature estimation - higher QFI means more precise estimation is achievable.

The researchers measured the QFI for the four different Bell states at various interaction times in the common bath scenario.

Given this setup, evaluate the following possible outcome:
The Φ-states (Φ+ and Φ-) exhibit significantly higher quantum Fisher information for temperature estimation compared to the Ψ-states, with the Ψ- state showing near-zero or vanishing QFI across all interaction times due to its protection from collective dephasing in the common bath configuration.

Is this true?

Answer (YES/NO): YES